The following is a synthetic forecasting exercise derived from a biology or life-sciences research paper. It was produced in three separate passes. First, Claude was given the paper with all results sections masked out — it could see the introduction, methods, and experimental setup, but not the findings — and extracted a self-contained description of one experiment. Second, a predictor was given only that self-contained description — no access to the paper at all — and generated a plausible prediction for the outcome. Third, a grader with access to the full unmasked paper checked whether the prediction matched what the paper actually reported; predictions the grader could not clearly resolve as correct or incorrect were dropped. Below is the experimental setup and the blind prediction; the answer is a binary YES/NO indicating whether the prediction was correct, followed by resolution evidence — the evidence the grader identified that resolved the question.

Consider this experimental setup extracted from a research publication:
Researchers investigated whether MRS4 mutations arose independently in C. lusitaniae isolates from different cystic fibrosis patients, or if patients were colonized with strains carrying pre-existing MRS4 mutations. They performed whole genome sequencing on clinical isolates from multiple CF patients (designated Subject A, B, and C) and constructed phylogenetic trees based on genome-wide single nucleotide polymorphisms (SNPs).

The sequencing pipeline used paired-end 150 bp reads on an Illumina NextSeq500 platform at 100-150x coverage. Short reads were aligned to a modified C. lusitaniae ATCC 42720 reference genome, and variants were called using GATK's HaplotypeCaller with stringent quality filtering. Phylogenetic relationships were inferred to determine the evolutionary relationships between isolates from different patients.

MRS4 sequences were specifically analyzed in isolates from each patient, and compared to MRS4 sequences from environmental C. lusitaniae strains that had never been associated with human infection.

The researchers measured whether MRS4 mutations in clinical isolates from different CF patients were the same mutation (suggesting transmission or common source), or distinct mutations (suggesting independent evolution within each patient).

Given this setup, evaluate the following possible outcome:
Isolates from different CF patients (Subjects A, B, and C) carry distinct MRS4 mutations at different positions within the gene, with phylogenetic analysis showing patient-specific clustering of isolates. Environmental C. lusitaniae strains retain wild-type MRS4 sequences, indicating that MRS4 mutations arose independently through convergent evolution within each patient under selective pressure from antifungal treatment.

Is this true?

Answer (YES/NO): NO